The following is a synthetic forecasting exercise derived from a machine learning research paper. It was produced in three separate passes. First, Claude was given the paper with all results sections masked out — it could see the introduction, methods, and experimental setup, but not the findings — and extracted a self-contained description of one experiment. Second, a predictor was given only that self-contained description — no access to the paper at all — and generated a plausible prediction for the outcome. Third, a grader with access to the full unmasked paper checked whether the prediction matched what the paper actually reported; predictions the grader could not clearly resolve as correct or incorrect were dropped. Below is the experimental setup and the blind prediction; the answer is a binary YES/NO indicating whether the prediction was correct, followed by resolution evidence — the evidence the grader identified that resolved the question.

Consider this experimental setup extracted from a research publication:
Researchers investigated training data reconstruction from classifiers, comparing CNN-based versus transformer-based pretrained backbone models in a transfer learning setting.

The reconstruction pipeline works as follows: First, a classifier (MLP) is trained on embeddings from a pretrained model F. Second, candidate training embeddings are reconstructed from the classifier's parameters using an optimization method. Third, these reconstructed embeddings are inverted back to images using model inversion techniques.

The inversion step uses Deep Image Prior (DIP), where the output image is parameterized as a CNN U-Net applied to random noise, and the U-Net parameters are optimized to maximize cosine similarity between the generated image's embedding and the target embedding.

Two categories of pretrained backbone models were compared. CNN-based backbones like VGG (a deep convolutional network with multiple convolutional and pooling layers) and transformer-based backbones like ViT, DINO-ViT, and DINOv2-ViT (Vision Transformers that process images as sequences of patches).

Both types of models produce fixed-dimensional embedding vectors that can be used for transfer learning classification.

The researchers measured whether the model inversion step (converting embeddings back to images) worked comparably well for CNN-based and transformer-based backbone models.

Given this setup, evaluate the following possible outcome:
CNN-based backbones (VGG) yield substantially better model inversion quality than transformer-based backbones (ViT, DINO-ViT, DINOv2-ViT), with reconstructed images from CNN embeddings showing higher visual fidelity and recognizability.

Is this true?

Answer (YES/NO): NO